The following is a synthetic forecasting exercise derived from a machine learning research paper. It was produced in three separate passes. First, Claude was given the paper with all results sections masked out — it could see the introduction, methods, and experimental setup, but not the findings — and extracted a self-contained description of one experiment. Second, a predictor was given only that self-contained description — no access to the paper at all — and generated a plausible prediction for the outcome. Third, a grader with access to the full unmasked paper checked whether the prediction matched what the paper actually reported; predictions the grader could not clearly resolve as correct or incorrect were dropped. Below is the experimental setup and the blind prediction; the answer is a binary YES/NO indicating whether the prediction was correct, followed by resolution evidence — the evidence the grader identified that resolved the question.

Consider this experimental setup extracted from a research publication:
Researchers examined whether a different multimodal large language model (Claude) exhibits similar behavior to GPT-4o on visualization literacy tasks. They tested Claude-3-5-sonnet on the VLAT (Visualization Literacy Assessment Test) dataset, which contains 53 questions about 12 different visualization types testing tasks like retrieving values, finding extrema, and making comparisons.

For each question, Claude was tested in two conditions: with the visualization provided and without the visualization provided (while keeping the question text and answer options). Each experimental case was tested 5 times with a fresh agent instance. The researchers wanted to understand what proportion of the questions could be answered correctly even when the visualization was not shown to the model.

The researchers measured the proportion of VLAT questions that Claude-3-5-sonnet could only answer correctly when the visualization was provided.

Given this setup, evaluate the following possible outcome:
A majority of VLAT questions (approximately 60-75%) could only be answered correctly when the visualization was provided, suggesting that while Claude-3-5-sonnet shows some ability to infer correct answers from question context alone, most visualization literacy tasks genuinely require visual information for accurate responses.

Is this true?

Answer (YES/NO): NO